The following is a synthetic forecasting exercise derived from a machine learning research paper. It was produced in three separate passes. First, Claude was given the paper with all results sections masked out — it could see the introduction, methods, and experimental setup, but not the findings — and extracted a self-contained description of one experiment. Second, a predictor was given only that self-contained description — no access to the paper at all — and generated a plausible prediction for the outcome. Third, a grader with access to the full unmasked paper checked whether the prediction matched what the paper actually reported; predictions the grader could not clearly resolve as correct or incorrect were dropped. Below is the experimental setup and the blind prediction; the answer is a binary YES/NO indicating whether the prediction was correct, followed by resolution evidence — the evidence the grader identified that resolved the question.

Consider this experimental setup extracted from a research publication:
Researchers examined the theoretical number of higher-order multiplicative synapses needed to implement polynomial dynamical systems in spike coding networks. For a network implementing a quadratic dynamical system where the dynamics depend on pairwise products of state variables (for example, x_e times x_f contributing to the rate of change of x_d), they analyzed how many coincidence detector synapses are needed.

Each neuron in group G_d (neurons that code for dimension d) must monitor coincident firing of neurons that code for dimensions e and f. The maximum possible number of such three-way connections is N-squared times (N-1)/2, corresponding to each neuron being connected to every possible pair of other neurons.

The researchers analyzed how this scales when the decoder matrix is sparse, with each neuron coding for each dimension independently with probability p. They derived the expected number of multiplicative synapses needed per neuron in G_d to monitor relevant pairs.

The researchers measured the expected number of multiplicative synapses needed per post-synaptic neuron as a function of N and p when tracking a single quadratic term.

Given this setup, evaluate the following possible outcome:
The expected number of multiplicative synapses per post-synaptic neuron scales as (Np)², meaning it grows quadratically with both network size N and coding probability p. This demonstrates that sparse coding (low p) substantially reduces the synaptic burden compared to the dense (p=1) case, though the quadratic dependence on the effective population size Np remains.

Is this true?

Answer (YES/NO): YES